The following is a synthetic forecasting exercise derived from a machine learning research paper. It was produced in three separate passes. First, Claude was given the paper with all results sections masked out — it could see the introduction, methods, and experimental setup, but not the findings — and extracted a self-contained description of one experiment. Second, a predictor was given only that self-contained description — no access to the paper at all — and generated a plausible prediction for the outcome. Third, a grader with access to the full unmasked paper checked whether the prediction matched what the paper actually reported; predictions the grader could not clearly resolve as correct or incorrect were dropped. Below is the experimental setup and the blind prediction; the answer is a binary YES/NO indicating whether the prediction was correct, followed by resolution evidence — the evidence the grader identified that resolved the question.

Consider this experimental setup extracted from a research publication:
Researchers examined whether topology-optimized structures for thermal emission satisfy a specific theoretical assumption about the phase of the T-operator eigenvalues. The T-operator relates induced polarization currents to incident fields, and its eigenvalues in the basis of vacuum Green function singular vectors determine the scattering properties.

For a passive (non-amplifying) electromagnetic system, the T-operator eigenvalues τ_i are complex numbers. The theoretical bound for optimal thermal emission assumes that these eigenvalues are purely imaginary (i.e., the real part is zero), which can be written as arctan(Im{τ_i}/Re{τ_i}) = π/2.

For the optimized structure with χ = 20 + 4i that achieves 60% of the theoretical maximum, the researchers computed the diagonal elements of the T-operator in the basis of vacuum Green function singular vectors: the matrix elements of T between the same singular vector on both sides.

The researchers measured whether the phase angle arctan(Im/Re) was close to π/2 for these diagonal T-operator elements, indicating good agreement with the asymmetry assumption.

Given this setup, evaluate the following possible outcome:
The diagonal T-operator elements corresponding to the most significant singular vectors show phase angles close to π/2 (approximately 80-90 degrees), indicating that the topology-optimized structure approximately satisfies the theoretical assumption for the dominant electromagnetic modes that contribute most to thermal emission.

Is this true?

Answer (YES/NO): YES